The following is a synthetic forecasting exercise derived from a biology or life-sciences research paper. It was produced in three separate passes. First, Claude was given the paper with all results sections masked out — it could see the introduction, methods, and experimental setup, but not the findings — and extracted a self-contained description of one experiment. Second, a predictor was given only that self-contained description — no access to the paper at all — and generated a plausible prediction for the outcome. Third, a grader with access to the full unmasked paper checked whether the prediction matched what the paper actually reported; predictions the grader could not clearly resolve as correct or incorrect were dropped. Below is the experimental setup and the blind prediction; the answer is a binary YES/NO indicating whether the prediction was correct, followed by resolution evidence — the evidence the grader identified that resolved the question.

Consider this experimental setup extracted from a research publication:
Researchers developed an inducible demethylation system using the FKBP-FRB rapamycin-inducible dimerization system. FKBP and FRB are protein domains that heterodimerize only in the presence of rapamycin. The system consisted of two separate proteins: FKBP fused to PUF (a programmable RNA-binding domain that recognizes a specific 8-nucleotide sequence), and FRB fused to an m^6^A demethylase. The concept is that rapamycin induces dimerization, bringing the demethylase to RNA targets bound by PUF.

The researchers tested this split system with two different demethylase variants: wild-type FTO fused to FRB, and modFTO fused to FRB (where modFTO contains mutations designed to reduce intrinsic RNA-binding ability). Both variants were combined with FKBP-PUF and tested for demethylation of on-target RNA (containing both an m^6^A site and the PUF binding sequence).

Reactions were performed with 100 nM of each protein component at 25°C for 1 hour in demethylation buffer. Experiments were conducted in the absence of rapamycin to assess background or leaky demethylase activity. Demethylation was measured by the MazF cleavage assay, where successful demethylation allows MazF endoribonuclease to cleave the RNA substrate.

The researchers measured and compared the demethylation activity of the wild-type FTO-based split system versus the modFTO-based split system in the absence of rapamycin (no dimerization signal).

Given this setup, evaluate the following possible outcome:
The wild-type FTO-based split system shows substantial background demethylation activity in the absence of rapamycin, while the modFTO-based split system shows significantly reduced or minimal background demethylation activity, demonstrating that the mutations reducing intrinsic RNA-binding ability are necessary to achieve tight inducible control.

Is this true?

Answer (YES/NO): YES